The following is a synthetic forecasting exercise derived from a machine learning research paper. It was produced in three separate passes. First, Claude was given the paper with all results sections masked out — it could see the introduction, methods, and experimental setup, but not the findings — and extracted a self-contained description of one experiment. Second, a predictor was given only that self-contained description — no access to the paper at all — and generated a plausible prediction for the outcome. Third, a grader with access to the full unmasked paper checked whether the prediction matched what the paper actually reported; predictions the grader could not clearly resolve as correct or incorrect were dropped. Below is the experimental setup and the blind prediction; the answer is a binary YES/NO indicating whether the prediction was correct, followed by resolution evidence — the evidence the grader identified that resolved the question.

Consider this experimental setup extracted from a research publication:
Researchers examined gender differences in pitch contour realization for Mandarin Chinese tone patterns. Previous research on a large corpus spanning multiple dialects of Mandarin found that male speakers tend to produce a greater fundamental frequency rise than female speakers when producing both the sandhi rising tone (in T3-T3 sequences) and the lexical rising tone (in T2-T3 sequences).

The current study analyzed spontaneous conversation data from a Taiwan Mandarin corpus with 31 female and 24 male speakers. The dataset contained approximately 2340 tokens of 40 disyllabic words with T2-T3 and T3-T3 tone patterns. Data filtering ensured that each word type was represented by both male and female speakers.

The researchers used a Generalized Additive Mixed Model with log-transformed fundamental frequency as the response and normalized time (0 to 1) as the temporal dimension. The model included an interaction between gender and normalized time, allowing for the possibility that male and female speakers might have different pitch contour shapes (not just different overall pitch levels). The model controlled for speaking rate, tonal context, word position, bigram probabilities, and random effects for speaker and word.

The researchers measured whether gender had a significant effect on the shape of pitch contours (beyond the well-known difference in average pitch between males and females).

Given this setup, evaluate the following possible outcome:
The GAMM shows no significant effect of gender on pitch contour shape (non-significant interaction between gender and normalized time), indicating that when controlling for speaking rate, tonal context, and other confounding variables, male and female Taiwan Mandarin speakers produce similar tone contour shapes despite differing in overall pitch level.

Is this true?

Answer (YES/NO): NO